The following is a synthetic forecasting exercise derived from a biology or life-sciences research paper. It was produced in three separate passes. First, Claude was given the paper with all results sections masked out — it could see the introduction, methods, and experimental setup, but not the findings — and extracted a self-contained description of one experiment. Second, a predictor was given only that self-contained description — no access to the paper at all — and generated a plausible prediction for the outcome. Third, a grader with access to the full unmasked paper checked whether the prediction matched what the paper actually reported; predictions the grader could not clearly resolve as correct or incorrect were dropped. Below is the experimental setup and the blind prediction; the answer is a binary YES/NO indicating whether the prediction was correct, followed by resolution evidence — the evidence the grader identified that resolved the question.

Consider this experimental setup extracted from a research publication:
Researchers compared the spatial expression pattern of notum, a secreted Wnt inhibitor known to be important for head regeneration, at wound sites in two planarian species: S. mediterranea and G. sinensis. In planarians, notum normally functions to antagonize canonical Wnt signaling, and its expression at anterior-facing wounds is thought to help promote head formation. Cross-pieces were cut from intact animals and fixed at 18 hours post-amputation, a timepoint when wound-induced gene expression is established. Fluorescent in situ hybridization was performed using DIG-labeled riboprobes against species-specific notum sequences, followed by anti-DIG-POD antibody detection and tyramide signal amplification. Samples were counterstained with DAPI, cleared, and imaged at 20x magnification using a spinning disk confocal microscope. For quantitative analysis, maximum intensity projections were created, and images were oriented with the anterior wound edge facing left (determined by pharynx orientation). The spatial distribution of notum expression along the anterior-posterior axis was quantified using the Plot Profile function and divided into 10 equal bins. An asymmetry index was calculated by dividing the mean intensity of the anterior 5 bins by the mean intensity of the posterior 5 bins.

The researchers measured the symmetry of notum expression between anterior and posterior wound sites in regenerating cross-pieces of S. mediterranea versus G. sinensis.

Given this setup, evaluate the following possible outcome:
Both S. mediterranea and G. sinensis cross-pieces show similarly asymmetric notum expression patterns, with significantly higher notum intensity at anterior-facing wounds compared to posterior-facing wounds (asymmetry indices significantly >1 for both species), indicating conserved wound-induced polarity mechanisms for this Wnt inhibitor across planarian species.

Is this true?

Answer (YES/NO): NO